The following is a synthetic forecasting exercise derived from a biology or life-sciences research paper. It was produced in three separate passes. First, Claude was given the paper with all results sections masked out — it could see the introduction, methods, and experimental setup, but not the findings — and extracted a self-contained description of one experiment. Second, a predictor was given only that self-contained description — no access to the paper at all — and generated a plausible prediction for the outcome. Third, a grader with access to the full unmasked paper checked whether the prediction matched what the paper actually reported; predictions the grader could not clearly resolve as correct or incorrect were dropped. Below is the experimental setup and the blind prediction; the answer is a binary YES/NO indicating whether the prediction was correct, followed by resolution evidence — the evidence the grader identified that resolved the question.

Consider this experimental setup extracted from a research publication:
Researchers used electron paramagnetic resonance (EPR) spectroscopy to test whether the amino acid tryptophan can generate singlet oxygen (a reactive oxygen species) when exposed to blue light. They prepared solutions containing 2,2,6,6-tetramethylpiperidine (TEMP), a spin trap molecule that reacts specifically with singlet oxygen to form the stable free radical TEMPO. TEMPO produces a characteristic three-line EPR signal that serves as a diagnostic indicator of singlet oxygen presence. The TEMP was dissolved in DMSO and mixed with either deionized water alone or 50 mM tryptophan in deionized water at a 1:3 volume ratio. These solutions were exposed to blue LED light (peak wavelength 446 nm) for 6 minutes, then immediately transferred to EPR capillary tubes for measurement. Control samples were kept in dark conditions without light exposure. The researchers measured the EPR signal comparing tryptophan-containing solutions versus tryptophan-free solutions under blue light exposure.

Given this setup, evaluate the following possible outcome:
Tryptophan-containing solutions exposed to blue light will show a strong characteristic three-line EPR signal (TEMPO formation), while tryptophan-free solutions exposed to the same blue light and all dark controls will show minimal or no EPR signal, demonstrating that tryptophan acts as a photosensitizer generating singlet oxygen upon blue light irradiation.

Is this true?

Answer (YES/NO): NO